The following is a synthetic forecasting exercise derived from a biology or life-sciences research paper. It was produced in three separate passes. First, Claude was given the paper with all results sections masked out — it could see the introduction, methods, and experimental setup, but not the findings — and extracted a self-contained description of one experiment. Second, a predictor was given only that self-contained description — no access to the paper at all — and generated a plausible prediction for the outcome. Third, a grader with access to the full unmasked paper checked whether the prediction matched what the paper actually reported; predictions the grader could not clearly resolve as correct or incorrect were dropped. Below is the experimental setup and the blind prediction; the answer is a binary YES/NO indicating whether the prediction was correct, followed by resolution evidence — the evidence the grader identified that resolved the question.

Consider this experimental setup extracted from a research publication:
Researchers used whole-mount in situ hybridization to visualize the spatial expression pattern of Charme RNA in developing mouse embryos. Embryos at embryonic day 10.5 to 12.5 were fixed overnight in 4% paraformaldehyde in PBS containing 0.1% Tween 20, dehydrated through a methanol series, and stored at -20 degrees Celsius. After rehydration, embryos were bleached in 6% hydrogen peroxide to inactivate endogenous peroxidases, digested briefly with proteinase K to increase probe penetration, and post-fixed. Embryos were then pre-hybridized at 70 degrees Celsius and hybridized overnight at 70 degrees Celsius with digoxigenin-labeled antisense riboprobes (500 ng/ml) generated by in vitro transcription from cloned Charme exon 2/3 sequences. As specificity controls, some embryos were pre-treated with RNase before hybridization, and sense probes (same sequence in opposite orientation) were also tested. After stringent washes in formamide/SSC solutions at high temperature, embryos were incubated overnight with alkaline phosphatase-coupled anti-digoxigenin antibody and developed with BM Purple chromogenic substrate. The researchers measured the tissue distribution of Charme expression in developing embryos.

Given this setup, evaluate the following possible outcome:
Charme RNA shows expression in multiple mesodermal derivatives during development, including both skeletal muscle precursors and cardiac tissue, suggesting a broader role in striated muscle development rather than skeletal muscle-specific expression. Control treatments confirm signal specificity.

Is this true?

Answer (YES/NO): YES